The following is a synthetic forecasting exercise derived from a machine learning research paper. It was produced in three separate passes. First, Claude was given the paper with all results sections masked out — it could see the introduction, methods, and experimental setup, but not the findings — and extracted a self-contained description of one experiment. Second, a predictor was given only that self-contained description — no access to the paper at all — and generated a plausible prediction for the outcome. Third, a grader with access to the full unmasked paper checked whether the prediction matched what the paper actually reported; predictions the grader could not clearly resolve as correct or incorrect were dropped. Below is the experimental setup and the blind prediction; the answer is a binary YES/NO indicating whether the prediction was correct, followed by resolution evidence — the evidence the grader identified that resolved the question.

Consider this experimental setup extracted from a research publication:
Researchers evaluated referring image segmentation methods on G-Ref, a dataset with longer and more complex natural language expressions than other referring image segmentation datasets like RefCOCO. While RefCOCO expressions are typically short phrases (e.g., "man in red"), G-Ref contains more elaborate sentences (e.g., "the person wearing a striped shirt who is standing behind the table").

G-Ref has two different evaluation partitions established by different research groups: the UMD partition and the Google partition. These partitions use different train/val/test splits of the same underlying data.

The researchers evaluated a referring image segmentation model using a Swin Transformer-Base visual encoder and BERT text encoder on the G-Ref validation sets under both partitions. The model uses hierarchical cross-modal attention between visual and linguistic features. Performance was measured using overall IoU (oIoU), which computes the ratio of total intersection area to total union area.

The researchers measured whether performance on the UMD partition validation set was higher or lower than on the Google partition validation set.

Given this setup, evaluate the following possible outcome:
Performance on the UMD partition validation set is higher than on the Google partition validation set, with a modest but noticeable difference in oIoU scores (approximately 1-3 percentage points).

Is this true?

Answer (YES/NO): YES